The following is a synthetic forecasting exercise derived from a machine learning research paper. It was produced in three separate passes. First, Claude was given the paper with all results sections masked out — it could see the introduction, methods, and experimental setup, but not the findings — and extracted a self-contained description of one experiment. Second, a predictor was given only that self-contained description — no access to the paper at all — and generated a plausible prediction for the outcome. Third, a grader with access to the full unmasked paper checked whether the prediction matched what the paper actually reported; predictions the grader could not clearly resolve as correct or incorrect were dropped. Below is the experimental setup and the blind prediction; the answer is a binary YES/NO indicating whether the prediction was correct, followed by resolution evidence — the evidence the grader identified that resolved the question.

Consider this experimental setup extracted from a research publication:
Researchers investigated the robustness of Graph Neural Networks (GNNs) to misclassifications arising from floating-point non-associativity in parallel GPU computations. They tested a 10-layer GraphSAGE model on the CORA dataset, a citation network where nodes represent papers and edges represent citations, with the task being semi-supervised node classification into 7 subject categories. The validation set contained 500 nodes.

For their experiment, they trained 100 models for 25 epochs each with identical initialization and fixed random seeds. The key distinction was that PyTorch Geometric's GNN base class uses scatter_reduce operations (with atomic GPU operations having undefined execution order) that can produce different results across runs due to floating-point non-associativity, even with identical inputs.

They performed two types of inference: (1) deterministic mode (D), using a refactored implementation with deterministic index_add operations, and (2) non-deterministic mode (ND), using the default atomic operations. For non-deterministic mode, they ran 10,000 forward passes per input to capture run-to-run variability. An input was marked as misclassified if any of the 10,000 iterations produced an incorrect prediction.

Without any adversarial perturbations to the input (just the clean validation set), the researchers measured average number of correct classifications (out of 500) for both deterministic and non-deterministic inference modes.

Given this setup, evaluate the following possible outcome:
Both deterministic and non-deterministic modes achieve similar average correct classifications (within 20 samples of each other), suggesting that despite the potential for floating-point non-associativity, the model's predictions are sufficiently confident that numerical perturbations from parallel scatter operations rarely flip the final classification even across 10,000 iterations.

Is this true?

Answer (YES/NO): YES